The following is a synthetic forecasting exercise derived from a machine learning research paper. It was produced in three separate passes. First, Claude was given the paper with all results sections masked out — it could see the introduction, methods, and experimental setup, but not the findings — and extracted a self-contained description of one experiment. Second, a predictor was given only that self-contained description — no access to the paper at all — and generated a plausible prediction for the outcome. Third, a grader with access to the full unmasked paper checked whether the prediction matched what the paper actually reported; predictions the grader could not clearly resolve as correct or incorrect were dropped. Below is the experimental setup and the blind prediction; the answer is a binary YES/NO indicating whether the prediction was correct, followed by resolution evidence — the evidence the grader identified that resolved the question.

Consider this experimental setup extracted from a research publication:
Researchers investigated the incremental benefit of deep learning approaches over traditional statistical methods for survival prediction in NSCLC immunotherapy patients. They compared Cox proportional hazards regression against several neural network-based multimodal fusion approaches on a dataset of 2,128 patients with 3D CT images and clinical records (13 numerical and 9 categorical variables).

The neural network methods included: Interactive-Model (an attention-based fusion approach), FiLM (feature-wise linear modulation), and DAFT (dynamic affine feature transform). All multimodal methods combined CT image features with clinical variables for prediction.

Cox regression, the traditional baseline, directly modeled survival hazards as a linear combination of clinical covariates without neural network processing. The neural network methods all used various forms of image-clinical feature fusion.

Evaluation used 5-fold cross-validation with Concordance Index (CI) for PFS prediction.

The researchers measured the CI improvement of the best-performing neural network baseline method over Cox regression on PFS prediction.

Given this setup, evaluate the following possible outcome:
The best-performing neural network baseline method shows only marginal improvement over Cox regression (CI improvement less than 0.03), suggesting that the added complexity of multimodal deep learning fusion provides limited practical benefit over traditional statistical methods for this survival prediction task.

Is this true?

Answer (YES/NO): NO